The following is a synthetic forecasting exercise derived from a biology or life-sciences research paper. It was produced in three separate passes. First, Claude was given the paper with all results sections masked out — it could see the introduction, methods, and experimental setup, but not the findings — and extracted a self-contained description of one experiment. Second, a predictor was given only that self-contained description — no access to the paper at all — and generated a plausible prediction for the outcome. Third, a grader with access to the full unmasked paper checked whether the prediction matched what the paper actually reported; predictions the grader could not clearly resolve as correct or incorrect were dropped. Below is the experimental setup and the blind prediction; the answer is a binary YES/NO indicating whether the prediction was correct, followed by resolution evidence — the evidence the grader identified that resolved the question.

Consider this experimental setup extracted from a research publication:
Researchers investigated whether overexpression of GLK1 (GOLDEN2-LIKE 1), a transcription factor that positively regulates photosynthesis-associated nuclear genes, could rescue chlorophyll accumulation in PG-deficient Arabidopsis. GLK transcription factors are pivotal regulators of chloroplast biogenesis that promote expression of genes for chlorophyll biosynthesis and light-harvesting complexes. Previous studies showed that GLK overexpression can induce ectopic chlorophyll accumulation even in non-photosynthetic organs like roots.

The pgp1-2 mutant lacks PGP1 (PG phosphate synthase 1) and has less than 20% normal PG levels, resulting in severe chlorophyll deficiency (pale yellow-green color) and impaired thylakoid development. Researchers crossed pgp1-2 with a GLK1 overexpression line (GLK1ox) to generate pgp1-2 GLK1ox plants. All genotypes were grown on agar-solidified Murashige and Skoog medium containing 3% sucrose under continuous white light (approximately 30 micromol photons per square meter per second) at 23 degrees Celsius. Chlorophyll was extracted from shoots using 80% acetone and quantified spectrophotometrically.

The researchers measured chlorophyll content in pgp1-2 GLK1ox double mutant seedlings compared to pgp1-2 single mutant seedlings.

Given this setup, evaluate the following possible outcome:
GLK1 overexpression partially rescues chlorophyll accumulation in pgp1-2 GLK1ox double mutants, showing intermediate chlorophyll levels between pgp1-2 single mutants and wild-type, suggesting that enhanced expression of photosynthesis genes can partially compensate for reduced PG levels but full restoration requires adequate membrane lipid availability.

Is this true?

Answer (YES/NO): YES